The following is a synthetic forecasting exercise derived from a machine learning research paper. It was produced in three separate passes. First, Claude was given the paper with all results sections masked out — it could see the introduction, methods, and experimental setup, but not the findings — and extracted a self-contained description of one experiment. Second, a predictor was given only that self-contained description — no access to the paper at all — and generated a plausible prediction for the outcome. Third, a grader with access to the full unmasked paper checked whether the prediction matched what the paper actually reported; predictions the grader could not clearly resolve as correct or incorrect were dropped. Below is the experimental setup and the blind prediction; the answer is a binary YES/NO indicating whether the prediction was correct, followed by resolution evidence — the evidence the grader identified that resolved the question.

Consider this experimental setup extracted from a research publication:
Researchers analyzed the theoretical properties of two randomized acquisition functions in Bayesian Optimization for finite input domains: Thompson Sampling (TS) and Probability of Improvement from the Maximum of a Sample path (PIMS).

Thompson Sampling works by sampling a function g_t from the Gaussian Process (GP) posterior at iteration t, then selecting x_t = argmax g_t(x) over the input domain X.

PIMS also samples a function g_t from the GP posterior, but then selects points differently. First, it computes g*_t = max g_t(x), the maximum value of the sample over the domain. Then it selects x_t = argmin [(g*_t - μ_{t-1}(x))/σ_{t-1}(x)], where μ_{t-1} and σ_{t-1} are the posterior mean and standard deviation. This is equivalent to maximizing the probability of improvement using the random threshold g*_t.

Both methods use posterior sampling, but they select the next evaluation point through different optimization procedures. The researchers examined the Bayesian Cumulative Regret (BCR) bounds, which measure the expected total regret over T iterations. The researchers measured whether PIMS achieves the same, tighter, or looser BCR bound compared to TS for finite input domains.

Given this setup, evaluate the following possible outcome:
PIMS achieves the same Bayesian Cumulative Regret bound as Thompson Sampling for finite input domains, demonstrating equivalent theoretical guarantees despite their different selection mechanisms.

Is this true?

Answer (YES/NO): YES